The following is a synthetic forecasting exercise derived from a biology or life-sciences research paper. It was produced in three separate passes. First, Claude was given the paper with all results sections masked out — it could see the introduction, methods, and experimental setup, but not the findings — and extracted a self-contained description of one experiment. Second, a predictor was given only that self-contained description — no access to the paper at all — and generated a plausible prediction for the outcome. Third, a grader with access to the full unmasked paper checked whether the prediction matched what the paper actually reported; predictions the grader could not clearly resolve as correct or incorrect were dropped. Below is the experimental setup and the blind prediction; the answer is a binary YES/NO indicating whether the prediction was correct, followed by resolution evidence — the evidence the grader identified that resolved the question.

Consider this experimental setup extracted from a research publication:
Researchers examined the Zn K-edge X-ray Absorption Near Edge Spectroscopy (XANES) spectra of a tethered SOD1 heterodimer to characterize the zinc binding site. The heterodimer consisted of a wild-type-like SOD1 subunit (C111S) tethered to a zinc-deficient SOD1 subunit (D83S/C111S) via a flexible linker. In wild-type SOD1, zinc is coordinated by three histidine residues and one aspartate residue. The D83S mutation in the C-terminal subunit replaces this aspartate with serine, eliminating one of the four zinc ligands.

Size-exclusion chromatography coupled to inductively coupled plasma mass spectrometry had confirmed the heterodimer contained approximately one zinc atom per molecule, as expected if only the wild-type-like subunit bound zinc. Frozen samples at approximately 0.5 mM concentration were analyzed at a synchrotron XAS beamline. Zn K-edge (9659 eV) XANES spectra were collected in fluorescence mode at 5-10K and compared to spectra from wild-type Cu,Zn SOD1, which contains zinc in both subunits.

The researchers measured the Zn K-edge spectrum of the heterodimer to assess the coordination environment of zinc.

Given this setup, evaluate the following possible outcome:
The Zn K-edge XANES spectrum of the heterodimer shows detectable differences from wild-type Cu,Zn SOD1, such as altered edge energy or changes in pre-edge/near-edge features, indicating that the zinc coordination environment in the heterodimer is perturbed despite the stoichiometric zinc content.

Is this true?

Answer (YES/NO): YES